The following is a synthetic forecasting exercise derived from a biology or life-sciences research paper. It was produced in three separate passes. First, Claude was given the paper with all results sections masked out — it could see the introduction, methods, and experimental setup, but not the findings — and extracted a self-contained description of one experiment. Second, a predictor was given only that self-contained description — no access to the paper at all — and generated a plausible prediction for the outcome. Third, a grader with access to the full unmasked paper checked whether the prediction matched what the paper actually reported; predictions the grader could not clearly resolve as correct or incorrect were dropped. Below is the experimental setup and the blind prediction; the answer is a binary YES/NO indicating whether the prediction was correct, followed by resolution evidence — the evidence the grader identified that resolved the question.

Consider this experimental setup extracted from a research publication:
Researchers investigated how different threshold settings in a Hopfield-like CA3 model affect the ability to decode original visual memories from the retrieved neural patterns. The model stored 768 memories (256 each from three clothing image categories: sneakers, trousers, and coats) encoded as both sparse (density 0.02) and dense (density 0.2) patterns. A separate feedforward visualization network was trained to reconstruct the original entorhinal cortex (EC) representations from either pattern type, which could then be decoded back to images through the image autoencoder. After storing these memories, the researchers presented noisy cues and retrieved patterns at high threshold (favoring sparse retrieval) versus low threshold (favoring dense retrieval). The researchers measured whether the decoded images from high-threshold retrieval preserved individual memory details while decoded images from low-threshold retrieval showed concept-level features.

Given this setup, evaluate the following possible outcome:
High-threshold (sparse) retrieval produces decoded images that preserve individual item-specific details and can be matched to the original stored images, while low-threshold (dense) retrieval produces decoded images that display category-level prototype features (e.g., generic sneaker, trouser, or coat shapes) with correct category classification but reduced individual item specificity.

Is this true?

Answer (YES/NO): YES